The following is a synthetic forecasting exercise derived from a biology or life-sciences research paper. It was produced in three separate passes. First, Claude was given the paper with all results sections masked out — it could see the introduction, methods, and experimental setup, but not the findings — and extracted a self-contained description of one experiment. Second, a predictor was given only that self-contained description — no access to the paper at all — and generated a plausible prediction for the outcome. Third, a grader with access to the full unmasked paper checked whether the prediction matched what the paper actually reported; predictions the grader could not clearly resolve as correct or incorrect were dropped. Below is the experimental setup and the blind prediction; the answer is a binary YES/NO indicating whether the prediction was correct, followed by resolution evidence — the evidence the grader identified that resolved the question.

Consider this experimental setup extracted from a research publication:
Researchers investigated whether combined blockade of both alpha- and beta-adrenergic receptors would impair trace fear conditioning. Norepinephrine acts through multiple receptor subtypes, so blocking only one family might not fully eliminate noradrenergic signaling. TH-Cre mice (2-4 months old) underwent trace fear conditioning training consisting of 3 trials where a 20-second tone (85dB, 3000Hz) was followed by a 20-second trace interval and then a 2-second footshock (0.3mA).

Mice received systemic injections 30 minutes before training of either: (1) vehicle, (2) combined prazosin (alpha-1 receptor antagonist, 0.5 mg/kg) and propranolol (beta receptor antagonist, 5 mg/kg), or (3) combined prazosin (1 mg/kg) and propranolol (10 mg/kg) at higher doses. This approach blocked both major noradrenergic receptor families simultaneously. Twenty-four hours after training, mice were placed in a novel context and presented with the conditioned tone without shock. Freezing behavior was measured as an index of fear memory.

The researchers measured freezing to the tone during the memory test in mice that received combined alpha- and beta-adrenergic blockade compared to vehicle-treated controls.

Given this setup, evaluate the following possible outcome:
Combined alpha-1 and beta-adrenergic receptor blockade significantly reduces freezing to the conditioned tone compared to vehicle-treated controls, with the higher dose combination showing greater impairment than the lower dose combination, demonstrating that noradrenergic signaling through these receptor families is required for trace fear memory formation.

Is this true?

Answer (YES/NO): NO